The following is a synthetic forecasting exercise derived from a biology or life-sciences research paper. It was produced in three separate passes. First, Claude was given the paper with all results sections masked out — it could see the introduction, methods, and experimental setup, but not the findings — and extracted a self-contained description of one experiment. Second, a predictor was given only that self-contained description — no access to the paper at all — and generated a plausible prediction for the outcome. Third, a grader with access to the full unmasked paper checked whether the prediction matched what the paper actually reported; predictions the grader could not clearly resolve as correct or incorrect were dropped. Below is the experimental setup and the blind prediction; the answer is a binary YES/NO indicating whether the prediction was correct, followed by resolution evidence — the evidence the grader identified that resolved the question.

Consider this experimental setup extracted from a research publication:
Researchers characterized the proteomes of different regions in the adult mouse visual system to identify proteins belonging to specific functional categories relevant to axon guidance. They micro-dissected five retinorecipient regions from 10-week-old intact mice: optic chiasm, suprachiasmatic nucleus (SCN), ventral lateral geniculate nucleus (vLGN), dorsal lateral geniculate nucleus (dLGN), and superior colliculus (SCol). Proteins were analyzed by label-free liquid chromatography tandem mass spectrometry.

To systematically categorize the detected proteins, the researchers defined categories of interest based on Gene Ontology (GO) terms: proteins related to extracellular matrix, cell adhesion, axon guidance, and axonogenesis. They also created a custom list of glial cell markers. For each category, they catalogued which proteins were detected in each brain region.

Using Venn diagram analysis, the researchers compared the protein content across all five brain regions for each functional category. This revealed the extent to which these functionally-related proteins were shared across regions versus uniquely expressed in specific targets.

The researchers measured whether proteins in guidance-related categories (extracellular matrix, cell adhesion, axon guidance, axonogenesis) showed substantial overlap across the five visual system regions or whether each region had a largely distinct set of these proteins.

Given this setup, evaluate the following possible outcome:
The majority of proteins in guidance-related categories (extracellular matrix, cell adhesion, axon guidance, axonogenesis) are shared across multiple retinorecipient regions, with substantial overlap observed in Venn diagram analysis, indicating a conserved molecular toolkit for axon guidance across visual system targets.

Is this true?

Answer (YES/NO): YES